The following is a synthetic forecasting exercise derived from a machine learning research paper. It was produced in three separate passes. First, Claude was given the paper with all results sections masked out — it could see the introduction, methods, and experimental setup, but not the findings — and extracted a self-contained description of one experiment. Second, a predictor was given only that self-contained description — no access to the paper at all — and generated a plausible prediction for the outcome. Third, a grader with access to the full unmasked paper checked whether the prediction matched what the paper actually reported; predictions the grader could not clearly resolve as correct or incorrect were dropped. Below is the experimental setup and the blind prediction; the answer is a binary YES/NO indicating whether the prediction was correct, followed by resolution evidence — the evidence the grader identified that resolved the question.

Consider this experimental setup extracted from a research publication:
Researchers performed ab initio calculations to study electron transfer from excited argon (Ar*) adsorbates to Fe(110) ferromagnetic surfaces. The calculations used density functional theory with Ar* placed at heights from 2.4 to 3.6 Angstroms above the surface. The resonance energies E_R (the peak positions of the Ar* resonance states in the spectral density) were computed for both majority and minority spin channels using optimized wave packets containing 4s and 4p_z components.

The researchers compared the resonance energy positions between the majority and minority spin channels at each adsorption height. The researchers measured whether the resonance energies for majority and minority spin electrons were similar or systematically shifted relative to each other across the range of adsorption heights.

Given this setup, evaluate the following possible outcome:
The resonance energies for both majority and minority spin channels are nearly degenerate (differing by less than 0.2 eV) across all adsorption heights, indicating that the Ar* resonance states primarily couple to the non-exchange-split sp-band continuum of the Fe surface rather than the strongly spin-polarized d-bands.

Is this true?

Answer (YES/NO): NO